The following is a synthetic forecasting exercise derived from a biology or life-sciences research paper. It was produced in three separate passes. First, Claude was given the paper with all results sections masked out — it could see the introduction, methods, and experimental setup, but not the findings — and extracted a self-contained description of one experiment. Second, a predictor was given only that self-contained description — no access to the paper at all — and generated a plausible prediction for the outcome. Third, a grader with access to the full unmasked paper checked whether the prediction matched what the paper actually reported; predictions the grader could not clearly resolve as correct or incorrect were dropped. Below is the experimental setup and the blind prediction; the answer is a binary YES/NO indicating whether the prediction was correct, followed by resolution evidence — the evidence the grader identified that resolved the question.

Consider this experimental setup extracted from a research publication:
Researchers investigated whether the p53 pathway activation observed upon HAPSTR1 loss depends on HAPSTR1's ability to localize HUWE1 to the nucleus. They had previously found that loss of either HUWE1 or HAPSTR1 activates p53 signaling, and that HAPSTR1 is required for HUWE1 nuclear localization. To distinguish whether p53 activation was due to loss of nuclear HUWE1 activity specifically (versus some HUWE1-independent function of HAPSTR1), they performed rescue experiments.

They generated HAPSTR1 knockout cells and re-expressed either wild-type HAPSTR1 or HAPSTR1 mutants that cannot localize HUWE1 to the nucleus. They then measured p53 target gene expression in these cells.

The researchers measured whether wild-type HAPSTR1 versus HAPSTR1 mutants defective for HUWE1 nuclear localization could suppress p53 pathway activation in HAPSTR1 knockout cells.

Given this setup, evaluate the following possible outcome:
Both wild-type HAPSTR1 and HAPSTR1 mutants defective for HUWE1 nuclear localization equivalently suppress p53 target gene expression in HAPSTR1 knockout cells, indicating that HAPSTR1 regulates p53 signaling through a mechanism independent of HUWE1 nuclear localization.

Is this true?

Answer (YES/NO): NO